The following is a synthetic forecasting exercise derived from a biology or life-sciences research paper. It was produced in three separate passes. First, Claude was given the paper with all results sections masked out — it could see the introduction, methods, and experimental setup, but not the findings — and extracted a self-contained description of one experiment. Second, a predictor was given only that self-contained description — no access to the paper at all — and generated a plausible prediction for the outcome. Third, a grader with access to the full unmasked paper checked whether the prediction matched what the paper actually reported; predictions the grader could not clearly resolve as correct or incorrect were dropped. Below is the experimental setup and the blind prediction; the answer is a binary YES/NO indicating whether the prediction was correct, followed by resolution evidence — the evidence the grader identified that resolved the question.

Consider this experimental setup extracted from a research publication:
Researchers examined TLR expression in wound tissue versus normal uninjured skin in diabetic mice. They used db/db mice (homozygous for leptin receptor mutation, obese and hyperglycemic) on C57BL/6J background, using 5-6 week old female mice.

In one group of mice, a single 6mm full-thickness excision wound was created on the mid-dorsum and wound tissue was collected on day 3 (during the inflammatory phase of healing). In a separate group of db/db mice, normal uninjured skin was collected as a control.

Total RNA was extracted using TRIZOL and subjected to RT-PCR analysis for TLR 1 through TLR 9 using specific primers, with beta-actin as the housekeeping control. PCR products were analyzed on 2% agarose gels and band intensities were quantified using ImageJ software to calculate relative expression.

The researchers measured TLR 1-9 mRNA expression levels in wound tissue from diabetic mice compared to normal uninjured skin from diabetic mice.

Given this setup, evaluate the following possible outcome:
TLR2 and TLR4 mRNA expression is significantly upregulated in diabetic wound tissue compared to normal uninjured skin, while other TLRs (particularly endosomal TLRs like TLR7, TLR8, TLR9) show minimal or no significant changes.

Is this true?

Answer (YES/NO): NO